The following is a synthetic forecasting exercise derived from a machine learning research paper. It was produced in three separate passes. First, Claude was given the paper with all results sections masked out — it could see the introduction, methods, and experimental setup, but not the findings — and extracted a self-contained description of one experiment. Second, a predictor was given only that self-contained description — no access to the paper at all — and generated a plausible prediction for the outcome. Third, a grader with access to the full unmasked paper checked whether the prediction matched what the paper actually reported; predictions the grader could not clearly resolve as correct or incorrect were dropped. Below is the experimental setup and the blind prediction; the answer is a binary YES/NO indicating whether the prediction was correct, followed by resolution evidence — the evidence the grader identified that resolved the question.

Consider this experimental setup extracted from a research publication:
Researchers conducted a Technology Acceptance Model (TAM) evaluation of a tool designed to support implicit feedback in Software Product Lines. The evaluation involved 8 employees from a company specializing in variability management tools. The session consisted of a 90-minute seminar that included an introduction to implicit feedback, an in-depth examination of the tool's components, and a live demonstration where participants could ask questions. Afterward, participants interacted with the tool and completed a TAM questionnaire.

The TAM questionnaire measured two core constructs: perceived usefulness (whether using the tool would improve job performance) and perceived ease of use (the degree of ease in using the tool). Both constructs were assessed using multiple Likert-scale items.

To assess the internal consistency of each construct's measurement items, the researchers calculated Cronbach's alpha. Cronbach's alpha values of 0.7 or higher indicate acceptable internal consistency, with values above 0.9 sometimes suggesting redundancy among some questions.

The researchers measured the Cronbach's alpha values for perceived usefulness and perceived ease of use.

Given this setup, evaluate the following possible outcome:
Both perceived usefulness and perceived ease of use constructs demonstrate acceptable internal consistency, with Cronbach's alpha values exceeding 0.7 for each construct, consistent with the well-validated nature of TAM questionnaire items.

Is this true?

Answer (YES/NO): NO